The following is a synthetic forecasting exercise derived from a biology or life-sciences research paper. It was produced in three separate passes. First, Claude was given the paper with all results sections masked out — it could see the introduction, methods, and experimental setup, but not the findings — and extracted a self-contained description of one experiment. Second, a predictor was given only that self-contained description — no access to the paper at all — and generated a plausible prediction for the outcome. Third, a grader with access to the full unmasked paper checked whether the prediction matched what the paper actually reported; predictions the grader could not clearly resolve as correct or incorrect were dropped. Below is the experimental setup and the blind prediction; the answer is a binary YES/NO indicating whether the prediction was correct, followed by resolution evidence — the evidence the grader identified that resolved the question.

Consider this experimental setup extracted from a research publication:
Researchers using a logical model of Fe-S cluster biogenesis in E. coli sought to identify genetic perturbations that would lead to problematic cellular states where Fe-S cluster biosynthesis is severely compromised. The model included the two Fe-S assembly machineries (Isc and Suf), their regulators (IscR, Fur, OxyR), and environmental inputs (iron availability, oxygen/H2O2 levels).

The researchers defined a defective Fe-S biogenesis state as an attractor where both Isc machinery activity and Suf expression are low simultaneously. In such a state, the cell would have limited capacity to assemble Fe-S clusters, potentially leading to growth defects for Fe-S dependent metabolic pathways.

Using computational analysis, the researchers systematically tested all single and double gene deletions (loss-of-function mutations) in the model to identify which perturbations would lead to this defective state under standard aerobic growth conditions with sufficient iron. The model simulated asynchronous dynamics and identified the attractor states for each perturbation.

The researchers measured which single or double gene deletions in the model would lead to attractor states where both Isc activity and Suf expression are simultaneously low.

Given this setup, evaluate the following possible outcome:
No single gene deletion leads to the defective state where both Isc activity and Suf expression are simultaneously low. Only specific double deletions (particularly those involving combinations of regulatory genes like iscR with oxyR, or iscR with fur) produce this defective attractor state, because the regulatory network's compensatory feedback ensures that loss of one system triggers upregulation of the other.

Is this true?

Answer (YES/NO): NO